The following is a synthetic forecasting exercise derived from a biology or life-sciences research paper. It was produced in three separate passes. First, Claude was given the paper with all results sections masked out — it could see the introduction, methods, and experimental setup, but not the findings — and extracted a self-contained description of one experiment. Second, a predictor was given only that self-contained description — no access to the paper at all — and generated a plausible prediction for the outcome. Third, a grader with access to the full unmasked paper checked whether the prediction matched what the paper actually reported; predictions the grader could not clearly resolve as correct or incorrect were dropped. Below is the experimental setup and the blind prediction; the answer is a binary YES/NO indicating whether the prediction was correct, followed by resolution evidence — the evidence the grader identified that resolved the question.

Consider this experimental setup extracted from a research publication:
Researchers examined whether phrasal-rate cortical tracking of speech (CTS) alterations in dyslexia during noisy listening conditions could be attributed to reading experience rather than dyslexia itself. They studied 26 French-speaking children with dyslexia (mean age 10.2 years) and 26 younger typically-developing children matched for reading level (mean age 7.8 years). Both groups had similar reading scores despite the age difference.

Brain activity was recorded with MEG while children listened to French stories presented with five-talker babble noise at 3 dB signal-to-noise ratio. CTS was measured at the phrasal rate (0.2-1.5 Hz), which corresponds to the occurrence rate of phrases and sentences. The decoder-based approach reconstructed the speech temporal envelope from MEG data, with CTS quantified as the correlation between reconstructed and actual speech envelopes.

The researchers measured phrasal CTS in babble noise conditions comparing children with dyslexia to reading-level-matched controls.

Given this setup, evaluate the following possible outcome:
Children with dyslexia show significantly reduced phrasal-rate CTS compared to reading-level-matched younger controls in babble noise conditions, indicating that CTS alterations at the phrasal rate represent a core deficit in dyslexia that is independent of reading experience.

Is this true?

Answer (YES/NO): NO